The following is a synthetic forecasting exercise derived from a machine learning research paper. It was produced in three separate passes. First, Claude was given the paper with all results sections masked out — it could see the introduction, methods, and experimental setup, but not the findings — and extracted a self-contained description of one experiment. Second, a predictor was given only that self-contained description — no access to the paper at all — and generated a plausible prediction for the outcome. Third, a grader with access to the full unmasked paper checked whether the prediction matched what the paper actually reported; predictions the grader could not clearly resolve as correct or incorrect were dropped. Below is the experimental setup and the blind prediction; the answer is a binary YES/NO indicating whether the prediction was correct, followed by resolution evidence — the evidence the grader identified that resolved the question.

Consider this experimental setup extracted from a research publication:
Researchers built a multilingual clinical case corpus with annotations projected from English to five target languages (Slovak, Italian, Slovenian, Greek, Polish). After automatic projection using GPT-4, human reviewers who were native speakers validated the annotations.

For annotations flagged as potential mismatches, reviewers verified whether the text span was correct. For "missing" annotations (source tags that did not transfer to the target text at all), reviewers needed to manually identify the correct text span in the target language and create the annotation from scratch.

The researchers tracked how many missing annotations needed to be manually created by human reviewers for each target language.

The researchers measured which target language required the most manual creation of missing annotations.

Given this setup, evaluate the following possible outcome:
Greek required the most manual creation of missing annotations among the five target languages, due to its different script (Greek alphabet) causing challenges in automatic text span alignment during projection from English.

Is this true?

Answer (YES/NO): NO